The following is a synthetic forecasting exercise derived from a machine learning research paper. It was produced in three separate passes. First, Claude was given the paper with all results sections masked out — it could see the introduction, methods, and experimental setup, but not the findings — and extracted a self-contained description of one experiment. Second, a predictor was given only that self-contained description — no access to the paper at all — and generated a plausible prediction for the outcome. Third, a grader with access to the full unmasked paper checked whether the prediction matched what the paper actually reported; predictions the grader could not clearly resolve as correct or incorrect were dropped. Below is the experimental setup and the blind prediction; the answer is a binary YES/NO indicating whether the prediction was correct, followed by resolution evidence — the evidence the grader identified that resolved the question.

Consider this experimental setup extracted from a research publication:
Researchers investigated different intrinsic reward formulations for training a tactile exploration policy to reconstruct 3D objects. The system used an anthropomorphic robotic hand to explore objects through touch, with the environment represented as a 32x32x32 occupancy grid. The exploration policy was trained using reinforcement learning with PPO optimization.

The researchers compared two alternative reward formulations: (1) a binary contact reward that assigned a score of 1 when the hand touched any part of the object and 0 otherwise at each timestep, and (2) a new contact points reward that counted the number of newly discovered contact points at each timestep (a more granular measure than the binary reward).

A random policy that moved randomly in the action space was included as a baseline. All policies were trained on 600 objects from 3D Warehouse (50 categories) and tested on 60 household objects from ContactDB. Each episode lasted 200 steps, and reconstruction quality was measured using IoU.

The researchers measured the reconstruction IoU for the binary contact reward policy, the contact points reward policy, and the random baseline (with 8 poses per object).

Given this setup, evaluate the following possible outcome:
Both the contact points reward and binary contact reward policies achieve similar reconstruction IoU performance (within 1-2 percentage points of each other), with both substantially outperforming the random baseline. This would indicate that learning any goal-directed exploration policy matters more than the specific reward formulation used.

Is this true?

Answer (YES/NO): NO